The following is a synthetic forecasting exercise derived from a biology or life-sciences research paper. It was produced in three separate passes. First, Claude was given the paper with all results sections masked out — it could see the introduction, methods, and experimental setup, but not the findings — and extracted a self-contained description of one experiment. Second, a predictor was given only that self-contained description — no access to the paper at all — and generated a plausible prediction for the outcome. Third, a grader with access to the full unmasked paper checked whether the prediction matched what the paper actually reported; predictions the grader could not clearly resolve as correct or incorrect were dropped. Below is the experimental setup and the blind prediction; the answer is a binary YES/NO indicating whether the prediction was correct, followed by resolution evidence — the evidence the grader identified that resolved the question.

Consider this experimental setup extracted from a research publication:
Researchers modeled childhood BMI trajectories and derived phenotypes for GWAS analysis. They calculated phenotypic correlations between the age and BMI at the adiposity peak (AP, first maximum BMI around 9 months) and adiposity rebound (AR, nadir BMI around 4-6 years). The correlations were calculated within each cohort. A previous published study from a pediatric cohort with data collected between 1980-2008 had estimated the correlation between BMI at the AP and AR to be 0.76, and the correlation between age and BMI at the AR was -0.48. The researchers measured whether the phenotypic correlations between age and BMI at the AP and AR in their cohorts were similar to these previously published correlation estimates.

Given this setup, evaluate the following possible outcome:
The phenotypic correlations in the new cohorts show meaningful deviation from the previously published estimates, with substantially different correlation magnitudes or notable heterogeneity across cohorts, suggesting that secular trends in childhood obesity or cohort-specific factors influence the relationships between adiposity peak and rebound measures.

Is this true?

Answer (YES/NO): NO